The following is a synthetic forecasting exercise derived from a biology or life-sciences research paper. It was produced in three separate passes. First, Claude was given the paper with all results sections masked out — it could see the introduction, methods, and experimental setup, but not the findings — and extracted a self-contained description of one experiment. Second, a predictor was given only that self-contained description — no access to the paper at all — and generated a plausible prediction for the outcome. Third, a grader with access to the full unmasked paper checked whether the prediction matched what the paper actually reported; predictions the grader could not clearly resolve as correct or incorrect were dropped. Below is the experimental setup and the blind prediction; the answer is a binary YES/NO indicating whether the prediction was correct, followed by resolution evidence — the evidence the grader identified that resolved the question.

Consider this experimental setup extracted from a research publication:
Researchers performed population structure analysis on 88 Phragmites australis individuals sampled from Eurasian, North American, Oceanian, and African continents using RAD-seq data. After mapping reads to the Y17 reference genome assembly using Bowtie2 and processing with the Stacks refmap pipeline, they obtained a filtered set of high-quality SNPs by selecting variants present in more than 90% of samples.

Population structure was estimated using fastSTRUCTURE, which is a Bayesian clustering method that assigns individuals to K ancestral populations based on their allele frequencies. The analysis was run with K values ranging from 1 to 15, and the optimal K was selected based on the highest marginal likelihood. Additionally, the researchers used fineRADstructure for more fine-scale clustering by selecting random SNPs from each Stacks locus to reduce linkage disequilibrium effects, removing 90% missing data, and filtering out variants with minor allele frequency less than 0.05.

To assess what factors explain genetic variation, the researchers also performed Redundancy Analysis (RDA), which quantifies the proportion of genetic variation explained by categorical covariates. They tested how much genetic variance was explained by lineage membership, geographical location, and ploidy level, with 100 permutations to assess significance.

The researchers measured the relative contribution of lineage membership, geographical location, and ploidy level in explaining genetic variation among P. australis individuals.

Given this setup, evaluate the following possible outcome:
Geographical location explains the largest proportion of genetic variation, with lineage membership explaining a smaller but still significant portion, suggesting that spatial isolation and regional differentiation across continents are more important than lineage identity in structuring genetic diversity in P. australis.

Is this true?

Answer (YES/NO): NO